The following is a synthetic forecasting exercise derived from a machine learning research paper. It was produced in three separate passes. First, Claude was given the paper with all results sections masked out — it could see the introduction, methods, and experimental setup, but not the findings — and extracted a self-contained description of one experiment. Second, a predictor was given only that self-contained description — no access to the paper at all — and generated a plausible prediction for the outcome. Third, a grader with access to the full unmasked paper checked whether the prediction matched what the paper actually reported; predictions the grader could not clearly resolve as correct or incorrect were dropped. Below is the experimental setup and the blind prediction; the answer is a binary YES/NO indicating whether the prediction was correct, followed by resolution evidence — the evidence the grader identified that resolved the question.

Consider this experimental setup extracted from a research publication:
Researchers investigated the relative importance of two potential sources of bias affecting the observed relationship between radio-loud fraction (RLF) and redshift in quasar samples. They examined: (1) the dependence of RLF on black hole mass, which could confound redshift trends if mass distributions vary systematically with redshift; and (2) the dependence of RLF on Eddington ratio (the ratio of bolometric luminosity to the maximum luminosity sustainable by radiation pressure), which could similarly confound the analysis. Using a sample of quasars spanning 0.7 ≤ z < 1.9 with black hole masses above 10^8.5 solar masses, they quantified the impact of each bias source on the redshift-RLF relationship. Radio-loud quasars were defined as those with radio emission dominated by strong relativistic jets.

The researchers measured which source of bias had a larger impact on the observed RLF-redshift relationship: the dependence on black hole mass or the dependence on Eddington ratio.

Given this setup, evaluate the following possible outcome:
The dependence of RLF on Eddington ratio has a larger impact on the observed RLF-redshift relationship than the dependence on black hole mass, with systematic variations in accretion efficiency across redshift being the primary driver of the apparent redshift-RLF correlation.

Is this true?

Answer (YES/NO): NO